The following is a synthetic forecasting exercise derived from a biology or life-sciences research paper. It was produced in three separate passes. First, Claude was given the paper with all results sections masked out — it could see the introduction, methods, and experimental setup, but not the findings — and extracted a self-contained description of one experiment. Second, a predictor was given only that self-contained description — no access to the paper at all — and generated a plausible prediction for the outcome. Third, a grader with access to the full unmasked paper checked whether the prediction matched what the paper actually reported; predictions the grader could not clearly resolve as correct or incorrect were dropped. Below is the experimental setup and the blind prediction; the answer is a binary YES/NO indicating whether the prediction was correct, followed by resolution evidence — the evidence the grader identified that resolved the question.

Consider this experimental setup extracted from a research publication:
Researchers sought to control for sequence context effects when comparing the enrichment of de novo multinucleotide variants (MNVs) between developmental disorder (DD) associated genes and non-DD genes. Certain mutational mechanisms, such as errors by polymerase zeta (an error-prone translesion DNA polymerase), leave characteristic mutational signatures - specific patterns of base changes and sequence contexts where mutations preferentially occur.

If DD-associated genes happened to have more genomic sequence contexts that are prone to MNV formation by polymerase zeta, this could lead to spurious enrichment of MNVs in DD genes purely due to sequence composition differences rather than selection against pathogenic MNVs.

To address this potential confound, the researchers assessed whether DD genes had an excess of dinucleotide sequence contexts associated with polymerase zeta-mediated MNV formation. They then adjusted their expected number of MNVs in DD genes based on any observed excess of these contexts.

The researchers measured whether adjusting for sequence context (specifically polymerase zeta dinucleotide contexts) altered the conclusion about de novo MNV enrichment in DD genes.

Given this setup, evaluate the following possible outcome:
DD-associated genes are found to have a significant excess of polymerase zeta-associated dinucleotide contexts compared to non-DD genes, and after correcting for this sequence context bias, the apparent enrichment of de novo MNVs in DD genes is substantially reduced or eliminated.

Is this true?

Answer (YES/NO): NO